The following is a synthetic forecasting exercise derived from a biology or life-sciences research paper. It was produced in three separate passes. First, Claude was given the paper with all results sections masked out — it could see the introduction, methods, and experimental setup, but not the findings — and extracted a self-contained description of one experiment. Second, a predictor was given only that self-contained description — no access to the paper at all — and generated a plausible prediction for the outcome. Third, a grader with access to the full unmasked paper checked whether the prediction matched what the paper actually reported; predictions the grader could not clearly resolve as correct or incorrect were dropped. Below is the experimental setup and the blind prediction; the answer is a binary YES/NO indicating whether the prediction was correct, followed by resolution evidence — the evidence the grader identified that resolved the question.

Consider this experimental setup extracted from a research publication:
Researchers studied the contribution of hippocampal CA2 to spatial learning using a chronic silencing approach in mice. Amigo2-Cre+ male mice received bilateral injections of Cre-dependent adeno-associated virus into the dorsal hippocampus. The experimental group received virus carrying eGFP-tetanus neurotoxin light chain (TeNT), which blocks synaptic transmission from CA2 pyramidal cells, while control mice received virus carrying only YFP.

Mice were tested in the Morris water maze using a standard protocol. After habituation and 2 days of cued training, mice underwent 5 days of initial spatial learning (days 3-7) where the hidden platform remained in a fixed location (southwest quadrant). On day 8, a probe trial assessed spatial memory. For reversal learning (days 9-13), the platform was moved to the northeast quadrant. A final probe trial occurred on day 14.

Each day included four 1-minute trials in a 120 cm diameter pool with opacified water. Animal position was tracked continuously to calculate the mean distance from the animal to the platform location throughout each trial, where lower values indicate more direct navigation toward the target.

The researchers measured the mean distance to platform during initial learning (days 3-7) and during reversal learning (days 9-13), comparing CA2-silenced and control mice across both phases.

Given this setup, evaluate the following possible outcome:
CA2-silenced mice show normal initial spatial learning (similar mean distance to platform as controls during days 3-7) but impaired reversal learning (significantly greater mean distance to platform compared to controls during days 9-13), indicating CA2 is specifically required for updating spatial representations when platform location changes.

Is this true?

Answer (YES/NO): NO